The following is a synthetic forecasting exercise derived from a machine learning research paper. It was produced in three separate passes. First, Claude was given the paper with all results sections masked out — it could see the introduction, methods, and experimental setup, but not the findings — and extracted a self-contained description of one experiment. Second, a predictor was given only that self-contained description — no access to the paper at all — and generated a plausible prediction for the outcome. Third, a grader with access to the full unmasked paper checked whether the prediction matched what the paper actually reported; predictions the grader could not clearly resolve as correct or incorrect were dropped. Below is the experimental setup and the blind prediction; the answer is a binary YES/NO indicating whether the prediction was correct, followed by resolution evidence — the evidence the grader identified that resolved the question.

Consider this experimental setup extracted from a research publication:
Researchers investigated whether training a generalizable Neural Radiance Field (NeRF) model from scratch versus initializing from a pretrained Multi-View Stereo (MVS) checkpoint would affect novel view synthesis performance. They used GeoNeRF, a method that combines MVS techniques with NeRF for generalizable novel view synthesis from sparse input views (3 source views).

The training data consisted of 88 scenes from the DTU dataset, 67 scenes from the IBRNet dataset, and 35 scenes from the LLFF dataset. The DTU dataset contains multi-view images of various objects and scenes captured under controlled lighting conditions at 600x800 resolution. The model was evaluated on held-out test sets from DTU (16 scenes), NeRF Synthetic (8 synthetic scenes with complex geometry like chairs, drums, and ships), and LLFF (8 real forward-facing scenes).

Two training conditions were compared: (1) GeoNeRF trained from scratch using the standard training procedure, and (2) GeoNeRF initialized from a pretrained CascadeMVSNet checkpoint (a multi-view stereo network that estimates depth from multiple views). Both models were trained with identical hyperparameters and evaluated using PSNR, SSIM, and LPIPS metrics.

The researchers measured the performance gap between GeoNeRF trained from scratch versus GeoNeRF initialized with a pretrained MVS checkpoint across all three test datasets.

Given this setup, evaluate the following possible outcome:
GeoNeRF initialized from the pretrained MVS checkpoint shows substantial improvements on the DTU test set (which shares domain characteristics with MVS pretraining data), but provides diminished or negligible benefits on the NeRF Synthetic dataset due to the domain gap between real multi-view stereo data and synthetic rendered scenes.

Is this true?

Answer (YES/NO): NO